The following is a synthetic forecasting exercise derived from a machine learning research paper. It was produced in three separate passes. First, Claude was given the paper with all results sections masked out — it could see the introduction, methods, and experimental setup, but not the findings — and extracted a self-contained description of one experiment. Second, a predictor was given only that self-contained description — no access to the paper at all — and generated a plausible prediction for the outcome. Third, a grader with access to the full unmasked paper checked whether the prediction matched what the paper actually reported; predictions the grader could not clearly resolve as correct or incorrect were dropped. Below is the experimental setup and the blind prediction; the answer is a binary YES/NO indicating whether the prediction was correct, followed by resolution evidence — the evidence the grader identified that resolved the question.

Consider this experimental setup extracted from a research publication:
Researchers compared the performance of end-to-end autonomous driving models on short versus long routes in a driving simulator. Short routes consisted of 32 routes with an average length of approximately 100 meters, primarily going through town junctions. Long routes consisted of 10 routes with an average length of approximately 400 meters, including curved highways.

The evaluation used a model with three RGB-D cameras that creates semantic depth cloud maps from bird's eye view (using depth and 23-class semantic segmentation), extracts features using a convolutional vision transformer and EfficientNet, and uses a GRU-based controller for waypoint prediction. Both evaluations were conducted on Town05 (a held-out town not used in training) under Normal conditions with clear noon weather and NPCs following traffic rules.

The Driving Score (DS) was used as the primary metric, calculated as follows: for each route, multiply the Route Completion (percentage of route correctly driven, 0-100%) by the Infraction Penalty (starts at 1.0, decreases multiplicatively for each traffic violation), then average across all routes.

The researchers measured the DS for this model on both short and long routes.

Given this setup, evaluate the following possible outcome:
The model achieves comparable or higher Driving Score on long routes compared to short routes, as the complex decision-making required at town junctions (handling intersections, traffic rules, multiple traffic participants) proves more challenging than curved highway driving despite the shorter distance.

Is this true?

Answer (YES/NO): NO